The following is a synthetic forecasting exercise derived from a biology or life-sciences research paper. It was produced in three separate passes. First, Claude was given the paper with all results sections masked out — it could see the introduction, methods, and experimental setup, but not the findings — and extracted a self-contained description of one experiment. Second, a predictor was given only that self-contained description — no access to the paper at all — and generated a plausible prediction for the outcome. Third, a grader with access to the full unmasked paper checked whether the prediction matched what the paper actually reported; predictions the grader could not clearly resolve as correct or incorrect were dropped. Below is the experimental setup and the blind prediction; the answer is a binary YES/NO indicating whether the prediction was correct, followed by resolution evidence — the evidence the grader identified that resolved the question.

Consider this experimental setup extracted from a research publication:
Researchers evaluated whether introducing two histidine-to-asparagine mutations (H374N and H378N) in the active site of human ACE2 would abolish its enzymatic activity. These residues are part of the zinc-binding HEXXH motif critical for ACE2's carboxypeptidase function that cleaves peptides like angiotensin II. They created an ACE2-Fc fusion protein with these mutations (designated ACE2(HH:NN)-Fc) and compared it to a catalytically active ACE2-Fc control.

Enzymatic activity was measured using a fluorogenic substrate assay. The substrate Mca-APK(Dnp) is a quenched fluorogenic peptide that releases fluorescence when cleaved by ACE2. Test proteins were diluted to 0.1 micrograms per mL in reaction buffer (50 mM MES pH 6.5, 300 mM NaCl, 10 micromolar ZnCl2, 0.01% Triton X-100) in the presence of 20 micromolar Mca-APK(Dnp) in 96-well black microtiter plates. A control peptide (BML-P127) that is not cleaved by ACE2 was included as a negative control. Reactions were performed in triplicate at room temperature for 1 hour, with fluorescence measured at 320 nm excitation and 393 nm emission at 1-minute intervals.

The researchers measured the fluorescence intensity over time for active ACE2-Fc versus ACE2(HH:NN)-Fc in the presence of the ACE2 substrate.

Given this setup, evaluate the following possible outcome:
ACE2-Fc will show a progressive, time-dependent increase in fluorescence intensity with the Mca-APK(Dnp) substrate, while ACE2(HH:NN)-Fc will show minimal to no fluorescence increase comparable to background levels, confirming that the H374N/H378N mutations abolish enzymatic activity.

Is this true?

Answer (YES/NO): YES